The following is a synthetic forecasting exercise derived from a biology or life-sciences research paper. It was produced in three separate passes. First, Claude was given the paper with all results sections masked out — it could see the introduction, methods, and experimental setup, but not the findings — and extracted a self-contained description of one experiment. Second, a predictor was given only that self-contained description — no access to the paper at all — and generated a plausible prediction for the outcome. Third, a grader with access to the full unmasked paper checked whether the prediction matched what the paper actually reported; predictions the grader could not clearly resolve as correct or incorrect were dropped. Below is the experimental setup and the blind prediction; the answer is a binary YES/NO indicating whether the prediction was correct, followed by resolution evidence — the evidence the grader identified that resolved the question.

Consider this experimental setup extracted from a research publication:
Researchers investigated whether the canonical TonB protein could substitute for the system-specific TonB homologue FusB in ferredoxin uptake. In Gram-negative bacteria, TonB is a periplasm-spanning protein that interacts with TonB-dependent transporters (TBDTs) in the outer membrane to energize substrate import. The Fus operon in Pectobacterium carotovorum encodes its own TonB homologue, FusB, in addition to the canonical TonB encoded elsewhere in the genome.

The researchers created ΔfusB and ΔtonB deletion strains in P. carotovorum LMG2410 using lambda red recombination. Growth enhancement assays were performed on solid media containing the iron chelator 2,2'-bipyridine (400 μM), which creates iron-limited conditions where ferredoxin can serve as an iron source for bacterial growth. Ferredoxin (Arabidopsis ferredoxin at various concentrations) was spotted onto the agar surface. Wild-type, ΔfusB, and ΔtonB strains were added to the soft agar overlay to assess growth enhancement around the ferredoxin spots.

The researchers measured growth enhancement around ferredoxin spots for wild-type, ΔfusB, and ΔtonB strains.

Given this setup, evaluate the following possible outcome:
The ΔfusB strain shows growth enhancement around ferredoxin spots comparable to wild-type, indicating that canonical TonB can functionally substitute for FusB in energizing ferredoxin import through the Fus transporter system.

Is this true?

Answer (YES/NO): NO